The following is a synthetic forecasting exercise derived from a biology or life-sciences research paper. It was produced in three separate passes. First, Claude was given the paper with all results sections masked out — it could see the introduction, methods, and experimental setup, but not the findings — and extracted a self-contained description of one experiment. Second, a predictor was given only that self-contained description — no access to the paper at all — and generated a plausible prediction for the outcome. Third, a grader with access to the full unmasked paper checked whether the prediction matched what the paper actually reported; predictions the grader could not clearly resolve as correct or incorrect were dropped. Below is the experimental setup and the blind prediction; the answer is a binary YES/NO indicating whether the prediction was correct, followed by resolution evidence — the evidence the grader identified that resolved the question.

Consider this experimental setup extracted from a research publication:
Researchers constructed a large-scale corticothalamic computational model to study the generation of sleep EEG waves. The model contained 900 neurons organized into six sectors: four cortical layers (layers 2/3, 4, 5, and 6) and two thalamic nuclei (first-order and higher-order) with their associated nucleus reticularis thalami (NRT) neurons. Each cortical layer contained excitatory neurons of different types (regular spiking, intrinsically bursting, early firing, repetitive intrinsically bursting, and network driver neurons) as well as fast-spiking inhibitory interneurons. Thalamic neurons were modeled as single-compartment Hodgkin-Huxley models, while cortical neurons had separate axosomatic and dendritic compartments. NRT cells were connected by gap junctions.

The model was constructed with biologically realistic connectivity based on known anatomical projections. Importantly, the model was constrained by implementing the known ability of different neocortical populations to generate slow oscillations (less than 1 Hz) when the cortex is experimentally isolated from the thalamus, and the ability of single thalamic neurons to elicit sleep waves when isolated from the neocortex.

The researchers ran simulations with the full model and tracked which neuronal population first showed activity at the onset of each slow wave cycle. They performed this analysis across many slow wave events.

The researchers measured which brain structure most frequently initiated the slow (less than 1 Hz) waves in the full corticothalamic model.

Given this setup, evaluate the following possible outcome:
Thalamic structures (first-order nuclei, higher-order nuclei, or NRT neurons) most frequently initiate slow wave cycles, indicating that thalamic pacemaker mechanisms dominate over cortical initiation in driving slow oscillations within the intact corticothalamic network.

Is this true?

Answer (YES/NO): YES